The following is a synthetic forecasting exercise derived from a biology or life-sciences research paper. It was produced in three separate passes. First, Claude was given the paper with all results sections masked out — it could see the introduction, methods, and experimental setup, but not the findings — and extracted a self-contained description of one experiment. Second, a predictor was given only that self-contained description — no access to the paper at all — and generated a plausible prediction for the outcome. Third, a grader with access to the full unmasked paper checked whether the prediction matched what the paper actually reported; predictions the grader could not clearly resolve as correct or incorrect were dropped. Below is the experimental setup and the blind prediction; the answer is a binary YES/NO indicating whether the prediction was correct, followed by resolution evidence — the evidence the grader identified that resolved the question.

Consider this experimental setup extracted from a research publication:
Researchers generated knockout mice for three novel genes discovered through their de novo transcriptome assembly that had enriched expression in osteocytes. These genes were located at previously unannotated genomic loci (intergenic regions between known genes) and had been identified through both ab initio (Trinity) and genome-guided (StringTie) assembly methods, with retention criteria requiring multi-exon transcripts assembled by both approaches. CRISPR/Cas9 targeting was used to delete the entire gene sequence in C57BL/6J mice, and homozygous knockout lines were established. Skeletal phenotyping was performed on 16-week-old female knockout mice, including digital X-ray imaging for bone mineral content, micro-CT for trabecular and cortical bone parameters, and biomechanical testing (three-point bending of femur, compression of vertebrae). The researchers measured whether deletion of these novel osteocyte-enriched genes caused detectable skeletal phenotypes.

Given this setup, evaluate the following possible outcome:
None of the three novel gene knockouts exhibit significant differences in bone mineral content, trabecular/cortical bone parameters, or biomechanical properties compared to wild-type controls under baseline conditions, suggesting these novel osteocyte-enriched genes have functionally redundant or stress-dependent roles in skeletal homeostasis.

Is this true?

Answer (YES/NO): NO